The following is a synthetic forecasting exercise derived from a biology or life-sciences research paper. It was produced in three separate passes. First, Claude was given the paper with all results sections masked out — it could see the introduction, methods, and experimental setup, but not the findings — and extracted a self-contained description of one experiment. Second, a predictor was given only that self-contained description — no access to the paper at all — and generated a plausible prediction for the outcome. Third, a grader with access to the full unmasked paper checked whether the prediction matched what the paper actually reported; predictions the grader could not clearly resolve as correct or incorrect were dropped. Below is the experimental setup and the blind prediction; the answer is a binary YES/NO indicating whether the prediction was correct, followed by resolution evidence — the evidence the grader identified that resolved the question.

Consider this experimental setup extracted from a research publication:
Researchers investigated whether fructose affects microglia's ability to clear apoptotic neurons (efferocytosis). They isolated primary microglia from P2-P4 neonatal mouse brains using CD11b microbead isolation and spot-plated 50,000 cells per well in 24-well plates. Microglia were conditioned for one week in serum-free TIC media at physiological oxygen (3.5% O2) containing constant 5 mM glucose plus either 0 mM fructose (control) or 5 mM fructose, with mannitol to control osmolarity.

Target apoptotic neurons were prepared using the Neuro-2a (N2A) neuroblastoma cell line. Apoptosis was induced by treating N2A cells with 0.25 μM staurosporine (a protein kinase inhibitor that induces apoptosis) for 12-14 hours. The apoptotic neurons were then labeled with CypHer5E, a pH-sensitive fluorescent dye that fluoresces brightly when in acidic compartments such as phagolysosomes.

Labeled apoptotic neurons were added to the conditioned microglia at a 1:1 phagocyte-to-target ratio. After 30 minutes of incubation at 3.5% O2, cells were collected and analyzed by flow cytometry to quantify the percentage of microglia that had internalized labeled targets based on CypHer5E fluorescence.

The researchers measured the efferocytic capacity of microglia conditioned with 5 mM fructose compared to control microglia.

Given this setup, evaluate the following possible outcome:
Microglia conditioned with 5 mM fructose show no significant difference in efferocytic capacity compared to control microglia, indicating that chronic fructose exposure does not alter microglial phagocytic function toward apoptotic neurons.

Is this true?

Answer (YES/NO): NO